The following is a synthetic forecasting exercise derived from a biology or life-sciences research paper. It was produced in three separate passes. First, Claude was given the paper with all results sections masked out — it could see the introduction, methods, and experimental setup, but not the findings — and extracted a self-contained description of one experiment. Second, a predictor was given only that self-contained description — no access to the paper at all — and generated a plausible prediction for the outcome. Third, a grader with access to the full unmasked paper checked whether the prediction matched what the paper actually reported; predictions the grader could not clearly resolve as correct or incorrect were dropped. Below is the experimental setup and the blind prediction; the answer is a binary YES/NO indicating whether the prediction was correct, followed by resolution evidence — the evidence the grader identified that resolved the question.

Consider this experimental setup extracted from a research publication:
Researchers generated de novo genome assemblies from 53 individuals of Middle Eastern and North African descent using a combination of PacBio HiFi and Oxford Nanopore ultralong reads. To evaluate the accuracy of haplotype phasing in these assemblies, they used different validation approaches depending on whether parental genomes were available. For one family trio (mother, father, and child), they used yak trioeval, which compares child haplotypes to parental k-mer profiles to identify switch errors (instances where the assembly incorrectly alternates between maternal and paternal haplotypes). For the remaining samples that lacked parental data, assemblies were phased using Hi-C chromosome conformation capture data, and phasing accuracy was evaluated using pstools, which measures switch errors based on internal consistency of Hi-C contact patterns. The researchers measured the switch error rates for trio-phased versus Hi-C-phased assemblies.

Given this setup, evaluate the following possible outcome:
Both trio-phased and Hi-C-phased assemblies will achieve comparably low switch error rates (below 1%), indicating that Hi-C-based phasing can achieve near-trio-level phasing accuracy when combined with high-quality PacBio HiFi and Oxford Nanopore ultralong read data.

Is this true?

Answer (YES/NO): NO